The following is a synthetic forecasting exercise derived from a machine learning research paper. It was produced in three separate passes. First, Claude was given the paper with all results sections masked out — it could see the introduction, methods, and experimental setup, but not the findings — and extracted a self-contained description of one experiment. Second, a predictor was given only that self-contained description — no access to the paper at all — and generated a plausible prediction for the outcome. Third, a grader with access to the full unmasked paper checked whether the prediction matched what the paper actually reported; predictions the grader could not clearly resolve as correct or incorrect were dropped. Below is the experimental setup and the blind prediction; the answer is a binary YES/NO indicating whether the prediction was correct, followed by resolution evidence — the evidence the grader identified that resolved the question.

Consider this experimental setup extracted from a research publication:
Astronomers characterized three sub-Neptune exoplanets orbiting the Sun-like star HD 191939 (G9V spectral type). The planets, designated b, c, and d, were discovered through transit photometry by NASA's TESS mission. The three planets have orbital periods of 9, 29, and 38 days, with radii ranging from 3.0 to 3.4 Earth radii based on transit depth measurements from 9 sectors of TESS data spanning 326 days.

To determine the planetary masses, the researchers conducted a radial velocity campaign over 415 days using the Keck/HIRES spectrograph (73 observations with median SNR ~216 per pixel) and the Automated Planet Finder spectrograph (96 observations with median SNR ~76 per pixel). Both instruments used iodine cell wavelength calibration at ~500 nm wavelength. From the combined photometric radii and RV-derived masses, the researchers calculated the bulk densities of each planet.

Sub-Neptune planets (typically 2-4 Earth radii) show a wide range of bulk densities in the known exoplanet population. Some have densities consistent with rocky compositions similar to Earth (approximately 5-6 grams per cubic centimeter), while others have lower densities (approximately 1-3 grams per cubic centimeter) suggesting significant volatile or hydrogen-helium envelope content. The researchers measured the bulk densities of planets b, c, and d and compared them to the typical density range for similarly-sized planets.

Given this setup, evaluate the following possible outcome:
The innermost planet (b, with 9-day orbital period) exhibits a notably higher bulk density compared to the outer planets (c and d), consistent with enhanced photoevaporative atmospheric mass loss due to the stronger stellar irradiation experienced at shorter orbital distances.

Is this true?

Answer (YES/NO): NO